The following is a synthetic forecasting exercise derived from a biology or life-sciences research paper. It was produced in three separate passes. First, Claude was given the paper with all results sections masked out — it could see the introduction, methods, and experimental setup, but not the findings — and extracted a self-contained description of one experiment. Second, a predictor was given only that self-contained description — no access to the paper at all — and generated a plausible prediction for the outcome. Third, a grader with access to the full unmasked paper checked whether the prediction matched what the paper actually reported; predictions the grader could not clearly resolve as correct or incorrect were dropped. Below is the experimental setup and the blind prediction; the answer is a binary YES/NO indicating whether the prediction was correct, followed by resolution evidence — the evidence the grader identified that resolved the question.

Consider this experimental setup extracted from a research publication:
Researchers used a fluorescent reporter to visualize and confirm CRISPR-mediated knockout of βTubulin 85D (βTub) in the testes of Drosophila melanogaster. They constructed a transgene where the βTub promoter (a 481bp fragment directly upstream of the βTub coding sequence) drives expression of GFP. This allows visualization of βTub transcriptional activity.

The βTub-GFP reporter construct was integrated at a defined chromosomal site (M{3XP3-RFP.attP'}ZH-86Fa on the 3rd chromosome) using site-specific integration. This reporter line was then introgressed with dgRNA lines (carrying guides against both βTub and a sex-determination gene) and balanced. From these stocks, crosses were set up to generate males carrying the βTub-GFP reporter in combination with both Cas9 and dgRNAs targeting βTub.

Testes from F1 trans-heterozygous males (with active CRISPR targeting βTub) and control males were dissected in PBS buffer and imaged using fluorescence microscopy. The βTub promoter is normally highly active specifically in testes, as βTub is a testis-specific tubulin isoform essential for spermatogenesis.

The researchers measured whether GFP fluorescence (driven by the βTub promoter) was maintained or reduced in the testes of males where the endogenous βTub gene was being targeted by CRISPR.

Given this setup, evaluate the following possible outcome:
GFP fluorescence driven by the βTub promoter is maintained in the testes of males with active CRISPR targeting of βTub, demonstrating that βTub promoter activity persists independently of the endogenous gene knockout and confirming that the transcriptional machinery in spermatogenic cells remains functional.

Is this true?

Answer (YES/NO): YES